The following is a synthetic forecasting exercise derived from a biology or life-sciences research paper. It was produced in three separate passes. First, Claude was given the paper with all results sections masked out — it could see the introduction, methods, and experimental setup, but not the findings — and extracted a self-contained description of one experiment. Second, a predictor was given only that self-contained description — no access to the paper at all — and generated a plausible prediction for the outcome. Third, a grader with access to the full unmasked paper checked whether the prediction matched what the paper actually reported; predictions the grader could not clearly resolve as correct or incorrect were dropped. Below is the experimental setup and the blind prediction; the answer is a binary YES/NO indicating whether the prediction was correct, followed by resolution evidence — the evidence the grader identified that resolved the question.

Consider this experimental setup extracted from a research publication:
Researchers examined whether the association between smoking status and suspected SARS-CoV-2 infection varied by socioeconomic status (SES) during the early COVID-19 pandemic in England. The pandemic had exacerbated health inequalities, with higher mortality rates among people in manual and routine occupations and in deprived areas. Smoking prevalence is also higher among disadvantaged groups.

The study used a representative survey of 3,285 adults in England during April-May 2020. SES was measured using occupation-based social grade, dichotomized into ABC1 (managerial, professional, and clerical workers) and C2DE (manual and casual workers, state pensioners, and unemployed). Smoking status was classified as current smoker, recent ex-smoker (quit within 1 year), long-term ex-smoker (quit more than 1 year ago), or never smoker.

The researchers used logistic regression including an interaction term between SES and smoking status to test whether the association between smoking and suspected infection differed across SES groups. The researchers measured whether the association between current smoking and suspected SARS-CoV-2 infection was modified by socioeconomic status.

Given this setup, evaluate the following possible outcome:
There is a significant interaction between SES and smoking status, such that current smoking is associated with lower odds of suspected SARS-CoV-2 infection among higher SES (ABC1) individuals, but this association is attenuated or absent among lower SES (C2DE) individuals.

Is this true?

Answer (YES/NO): NO